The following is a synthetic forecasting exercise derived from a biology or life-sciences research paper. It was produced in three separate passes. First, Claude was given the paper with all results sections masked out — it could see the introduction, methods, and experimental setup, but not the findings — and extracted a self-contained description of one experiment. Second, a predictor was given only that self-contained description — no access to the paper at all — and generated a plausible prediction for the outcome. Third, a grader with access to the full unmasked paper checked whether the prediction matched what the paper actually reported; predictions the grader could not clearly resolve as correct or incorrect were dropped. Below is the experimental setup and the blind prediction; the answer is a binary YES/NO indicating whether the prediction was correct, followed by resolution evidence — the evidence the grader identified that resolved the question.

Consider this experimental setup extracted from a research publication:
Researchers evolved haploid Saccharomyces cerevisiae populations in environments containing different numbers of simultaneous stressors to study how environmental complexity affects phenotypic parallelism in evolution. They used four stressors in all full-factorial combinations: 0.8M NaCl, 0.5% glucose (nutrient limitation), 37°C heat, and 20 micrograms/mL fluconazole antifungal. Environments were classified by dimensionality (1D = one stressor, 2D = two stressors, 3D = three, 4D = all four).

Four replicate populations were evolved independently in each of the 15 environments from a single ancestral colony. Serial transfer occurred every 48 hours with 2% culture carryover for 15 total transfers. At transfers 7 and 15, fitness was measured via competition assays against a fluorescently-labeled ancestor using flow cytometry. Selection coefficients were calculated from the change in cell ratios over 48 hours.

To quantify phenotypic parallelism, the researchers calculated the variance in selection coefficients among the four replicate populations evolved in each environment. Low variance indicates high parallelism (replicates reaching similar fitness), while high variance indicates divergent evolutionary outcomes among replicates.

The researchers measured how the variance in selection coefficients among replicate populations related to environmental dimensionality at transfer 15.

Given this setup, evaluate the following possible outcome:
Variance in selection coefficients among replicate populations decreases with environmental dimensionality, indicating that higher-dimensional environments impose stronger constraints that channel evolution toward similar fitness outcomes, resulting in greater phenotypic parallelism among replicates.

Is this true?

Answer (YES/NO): NO